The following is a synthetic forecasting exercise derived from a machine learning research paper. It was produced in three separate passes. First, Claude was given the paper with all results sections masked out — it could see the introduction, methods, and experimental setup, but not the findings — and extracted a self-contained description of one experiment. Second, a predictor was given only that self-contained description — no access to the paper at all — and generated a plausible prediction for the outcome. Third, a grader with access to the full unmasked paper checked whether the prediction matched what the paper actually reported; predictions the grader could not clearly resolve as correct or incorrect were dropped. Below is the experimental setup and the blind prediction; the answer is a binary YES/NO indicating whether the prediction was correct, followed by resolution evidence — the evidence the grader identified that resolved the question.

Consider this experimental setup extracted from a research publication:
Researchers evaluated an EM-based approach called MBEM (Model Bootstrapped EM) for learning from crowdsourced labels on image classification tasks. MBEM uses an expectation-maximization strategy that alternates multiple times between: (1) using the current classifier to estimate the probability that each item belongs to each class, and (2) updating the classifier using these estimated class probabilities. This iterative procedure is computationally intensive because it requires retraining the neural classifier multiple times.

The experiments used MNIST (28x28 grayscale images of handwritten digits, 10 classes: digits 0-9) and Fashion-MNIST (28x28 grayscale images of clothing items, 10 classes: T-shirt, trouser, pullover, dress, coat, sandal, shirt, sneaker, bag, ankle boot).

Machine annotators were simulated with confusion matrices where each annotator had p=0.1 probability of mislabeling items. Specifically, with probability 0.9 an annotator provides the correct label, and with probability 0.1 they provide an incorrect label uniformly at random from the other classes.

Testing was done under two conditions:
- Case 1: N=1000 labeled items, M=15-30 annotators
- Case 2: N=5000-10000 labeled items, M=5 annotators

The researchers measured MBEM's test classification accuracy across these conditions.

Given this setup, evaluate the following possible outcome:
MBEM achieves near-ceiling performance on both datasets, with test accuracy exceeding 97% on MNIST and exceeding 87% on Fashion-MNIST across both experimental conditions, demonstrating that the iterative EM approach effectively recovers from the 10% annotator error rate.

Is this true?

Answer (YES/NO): NO